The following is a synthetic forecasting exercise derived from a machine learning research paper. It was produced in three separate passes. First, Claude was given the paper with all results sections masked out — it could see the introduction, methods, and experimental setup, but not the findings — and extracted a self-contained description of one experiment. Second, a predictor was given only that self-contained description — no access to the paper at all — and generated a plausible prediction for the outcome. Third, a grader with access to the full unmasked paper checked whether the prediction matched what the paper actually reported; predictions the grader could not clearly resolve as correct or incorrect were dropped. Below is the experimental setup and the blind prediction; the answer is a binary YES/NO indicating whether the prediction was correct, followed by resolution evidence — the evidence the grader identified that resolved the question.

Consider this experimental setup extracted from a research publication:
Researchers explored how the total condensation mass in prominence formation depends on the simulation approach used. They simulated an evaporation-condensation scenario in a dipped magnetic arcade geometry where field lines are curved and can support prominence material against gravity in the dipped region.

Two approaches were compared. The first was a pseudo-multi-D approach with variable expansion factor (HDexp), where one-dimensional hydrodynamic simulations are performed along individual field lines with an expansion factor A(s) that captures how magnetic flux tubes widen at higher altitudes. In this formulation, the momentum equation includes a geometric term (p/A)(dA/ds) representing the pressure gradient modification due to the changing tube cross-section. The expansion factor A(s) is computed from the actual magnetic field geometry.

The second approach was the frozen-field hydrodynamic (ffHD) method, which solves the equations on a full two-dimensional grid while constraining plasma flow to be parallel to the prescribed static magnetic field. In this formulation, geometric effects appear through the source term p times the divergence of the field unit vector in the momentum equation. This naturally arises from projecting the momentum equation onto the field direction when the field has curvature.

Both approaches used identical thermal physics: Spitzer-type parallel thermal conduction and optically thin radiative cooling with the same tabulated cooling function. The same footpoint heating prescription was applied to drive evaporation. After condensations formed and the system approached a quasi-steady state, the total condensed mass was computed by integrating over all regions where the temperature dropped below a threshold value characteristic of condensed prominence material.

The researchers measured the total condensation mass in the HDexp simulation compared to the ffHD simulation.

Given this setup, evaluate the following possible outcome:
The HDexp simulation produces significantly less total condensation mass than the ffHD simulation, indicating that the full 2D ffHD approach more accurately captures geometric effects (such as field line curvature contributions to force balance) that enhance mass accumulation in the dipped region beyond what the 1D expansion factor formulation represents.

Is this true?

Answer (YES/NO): NO